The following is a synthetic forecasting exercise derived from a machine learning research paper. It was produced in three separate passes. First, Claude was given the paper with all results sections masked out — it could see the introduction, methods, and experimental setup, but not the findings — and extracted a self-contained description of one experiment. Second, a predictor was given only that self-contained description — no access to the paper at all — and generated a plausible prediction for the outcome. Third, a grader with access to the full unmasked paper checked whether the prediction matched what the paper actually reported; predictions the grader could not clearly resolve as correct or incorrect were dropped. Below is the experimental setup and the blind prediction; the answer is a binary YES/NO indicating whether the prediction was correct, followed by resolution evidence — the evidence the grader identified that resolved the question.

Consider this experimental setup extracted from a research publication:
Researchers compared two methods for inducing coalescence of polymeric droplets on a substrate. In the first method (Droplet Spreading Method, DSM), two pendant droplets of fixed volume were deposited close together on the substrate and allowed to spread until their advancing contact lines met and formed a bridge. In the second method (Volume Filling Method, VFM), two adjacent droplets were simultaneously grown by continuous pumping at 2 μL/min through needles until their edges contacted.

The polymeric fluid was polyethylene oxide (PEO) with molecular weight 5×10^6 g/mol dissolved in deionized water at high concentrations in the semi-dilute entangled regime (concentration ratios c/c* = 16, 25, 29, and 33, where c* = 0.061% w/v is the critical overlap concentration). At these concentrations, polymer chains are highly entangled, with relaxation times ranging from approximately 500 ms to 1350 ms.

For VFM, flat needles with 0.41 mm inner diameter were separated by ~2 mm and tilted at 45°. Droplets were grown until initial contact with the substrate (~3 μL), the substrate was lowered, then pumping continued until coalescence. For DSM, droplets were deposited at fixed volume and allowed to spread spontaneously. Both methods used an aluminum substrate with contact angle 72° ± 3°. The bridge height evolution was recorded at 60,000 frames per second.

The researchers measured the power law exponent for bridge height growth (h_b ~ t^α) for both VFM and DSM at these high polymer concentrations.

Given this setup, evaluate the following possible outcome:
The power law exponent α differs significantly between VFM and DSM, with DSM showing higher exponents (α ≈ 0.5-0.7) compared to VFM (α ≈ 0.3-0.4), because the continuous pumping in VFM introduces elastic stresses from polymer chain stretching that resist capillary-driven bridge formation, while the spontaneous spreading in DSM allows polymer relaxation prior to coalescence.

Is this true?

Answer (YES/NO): NO